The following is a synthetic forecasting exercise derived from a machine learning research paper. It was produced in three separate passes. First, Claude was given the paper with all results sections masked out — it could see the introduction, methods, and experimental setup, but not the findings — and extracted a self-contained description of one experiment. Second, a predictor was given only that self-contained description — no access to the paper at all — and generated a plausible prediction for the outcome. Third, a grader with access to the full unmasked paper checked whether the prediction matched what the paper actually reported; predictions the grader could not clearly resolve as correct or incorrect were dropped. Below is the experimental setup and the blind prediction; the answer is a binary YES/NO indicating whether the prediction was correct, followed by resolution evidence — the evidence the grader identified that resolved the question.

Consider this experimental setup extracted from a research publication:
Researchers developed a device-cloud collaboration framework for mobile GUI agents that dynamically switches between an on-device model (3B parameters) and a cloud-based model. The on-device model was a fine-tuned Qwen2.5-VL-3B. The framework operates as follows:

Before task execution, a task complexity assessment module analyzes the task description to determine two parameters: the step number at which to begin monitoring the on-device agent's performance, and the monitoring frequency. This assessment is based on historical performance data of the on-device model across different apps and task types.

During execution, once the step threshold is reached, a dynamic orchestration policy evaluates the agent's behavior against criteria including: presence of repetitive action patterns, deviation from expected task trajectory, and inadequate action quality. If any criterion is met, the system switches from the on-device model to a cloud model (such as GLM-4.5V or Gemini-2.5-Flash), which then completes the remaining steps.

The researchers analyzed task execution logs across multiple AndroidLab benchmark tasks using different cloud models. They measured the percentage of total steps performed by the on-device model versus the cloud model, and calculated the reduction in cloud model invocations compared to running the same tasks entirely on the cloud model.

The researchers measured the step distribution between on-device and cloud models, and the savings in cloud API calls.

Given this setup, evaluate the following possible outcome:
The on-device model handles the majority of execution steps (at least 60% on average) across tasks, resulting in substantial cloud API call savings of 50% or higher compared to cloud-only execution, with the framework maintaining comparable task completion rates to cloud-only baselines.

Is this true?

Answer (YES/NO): NO